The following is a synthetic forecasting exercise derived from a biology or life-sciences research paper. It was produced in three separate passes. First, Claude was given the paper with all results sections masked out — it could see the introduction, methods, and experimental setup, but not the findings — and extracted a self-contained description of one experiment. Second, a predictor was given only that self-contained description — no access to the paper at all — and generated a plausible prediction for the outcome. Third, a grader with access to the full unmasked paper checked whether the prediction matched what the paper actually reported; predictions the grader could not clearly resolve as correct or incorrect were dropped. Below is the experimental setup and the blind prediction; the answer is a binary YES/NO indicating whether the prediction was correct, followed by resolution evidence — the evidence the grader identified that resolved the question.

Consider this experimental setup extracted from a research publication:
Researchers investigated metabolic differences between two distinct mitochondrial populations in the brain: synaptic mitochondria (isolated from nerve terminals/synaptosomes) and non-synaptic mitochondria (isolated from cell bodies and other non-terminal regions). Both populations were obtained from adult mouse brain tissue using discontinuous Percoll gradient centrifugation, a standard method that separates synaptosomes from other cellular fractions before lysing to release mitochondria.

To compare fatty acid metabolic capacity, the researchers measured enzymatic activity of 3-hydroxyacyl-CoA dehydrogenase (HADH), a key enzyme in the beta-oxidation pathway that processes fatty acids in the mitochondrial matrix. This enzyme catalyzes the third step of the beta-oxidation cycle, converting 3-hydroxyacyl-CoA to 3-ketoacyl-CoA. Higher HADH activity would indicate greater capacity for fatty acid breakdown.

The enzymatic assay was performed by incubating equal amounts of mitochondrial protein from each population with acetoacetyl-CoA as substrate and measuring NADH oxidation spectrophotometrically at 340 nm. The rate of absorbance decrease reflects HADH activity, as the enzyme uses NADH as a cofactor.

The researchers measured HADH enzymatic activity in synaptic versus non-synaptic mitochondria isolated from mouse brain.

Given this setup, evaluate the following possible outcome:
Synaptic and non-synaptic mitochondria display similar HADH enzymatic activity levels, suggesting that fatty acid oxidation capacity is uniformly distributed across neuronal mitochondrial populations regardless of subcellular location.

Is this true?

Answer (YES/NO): NO